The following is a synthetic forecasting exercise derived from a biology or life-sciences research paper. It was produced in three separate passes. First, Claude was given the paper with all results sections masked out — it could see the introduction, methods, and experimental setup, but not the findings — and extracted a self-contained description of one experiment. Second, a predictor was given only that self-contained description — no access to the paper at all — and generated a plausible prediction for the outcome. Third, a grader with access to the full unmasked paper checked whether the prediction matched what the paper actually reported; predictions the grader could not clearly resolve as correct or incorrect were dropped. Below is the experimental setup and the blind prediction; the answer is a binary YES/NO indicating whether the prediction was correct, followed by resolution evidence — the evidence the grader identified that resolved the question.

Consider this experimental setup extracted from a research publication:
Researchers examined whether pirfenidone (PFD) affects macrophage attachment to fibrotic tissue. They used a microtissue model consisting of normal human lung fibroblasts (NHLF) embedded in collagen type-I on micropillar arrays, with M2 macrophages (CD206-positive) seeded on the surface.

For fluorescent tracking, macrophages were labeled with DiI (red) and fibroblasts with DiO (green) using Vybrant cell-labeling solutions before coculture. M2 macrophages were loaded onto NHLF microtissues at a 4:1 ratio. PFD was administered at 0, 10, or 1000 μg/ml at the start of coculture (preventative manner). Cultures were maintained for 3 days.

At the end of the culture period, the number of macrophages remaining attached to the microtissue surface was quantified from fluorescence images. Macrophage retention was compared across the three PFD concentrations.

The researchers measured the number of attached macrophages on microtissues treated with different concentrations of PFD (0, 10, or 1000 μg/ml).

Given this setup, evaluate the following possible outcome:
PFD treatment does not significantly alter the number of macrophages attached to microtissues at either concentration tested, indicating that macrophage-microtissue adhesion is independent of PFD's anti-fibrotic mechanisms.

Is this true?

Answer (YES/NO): NO